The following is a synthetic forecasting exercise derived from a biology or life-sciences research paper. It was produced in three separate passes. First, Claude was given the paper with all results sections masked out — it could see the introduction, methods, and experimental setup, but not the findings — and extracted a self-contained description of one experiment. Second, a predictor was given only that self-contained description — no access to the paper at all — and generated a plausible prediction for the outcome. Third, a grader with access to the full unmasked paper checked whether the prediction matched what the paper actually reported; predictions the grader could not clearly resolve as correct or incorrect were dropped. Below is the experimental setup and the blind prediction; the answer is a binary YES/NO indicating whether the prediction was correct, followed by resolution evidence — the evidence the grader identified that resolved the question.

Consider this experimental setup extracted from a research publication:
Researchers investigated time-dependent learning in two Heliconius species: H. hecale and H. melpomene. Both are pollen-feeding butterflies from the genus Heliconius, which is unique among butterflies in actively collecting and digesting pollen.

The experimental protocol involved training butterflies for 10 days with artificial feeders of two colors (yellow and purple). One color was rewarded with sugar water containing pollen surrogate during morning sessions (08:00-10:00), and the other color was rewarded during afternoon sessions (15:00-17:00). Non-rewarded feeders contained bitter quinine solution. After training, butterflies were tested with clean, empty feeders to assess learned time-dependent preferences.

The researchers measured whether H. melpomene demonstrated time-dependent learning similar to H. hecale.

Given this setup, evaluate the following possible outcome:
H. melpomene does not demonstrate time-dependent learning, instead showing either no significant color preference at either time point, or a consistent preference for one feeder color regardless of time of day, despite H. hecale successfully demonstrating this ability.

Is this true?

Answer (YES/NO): NO